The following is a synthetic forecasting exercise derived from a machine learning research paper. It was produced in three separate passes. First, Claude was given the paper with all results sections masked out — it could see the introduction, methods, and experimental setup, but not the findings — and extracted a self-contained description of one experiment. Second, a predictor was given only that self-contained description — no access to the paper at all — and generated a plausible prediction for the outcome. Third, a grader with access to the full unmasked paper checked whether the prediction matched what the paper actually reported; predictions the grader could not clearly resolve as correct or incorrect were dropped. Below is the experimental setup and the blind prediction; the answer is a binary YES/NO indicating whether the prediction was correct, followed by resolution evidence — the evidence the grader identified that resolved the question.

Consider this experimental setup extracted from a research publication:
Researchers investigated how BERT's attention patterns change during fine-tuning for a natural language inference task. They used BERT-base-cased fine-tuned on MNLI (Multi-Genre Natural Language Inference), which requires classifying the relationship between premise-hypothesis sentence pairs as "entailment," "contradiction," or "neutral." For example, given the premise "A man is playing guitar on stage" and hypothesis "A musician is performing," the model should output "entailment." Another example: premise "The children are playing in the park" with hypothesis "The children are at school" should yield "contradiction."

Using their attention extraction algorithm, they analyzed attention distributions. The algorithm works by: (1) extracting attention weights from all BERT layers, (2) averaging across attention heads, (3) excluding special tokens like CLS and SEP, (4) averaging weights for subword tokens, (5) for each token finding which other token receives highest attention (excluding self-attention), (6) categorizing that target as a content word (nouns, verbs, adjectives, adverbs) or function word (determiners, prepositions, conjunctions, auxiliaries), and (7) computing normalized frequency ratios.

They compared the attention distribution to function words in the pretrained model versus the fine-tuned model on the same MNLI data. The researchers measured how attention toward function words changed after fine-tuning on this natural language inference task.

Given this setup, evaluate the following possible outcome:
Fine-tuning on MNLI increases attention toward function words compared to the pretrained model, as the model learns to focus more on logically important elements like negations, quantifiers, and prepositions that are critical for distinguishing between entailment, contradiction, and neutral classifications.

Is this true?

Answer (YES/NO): YES